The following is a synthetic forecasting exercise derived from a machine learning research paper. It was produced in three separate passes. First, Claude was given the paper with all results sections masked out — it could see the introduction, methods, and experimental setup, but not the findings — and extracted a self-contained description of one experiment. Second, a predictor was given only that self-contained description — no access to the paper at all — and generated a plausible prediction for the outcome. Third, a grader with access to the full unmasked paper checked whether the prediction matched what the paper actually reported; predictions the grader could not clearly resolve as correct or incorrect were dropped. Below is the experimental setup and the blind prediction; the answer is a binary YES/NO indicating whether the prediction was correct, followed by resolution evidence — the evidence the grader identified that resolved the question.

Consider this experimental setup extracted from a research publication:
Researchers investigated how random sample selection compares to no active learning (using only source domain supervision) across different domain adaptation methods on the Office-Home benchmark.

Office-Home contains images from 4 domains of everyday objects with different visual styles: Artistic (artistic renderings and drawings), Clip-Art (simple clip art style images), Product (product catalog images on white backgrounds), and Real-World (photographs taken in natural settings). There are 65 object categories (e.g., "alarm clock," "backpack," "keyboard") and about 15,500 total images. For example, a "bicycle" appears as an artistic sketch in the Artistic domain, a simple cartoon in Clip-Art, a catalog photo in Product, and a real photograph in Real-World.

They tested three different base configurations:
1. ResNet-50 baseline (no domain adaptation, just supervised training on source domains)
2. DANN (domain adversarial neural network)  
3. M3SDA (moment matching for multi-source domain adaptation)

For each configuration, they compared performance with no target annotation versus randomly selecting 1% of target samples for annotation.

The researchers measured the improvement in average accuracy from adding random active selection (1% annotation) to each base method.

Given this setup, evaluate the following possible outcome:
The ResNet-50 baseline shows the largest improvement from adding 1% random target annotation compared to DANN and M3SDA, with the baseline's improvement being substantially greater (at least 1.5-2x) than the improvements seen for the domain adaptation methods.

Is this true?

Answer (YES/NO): NO